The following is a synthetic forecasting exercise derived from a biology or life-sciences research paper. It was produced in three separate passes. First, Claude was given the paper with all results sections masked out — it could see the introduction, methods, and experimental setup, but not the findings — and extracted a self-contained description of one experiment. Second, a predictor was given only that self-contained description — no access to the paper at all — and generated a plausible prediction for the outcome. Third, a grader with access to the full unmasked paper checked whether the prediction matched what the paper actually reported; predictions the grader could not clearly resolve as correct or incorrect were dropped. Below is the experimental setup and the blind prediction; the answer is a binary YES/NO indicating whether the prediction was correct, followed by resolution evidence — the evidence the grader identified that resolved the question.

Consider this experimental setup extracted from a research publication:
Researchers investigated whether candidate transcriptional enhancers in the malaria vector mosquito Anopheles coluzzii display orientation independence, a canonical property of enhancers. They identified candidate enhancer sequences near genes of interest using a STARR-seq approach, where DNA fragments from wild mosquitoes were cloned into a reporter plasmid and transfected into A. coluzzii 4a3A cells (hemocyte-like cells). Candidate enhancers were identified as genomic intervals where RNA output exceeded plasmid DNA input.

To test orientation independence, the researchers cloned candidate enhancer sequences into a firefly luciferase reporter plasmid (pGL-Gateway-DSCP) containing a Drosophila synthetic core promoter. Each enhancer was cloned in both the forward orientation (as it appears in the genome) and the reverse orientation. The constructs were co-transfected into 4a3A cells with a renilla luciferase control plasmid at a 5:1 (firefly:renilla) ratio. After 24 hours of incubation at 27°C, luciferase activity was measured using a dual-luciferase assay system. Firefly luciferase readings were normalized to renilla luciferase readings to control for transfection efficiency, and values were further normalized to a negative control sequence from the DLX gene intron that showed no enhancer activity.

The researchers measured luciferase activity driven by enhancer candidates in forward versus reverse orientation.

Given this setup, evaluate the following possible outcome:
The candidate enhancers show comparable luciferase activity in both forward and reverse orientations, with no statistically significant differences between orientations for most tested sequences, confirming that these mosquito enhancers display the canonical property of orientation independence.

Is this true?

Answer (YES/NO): YES